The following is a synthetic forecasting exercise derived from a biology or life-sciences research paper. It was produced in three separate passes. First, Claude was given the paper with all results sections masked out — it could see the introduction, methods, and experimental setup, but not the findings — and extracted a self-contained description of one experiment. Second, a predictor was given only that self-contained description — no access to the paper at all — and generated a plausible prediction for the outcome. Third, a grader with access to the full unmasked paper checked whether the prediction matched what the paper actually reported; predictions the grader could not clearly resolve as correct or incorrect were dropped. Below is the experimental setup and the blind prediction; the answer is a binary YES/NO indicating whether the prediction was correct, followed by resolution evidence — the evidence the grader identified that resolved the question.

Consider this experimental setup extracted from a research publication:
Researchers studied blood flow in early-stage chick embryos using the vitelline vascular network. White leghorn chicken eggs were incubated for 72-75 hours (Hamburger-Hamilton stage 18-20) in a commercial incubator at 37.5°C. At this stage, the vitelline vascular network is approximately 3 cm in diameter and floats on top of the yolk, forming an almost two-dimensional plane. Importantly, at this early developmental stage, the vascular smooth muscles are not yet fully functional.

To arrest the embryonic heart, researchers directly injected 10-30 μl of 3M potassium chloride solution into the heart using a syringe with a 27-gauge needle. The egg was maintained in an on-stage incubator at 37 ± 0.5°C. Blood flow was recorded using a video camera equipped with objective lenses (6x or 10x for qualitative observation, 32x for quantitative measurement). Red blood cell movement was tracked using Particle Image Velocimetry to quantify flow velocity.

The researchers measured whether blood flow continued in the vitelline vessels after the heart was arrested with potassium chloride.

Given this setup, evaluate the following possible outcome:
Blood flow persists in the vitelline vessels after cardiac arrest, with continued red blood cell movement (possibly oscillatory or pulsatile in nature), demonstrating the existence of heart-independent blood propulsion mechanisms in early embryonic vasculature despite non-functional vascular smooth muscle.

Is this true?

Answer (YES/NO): YES